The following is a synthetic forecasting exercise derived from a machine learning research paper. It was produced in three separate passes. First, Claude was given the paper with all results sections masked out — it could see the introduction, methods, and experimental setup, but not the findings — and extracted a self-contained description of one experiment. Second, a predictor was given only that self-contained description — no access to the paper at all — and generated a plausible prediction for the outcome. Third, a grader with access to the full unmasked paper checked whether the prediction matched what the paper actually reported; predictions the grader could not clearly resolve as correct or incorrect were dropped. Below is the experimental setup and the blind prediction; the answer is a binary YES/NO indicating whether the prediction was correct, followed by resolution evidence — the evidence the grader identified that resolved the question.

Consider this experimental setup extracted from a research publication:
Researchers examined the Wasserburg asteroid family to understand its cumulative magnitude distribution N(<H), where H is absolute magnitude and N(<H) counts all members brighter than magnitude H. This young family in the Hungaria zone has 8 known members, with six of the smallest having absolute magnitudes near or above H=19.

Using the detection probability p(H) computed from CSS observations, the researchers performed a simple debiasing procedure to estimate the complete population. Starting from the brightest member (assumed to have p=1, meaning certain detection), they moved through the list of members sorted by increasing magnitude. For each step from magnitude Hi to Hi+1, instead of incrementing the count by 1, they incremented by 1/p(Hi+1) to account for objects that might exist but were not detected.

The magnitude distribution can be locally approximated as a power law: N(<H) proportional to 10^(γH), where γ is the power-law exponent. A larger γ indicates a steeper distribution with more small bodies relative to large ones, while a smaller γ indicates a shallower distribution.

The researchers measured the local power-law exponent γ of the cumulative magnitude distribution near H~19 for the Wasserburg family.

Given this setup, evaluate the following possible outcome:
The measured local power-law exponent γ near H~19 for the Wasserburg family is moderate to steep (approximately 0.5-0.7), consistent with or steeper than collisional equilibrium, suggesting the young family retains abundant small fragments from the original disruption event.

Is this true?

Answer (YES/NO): NO